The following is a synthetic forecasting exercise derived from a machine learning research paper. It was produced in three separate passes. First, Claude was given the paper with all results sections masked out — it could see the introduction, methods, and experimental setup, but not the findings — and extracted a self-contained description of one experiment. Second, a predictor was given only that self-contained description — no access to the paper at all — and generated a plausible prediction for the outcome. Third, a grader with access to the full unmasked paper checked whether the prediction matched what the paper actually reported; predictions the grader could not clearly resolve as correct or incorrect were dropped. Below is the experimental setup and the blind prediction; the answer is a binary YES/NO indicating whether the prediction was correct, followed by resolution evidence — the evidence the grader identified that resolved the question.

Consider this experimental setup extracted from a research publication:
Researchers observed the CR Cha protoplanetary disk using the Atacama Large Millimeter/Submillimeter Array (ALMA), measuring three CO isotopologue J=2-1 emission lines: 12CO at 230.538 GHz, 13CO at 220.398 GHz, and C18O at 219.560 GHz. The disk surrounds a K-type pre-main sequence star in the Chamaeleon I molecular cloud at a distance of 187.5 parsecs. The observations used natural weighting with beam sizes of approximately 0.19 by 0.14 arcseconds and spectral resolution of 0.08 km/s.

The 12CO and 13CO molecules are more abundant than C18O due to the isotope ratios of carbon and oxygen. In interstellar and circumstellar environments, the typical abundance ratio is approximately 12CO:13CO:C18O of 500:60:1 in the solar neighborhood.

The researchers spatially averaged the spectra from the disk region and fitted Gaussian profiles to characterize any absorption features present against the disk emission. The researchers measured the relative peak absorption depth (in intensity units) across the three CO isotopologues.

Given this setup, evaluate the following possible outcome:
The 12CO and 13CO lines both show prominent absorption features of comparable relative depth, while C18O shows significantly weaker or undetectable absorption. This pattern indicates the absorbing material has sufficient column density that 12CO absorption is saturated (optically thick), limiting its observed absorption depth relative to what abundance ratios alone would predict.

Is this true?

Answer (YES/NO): YES